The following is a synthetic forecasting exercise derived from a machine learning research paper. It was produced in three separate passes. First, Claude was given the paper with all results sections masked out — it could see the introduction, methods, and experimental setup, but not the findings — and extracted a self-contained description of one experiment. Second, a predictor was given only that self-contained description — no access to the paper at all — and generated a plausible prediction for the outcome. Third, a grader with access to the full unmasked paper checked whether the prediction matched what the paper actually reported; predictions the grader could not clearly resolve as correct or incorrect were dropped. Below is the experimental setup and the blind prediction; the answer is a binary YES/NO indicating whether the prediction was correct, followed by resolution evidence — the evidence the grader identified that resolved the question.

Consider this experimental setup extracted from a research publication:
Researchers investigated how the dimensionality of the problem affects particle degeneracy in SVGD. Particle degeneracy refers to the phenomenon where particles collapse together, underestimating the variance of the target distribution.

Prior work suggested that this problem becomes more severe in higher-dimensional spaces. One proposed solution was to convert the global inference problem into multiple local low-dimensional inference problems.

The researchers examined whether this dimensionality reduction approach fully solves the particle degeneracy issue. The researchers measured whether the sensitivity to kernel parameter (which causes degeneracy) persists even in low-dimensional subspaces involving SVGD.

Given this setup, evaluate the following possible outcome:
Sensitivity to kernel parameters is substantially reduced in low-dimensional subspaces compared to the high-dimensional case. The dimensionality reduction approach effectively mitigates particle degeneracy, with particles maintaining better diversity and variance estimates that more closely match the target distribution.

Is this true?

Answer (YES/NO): NO